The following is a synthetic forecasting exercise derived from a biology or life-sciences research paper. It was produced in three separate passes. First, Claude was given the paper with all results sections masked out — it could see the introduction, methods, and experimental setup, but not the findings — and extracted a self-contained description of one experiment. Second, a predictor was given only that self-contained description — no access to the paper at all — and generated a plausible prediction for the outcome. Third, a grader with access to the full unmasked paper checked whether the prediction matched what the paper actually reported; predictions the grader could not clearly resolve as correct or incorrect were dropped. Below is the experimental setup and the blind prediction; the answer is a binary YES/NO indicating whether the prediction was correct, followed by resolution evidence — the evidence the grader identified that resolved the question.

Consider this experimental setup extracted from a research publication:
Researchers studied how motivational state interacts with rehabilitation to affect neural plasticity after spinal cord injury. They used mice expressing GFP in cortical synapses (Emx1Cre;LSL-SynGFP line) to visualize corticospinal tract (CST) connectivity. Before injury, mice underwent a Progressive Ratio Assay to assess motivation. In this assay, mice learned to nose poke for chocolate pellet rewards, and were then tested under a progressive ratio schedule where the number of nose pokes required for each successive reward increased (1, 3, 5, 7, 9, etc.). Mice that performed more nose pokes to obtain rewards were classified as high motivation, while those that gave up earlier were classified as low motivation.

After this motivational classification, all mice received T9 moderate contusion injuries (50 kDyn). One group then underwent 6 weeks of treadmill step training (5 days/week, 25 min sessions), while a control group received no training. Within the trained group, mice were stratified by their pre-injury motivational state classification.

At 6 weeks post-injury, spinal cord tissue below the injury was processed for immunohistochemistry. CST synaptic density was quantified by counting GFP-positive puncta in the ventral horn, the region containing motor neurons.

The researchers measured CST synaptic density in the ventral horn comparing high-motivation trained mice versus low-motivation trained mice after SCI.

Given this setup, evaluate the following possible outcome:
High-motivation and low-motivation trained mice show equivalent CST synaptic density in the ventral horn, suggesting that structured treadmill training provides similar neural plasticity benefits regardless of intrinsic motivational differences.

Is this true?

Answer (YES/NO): NO